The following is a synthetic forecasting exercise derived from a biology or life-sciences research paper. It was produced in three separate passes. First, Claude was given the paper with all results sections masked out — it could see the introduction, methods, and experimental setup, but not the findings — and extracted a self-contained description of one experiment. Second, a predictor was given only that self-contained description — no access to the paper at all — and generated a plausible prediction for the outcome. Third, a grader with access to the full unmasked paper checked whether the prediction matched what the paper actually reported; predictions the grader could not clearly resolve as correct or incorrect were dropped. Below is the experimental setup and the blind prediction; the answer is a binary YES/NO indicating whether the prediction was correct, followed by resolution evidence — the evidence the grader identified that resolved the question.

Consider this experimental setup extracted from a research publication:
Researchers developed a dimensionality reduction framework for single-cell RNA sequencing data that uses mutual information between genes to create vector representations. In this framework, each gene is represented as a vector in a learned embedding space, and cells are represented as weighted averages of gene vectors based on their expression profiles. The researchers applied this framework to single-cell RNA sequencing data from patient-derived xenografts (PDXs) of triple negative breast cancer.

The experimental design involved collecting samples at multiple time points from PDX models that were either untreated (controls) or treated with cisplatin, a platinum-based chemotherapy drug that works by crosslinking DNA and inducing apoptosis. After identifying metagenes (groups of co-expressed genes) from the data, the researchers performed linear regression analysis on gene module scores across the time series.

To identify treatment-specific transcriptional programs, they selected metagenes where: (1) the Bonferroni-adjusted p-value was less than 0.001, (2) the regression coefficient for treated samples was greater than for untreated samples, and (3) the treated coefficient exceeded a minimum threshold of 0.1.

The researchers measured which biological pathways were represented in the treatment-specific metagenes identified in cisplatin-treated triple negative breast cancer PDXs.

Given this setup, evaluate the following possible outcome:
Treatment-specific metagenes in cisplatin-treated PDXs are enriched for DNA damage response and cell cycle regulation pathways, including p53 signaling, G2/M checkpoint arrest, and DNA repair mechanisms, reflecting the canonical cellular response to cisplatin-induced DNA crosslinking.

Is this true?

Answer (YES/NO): NO